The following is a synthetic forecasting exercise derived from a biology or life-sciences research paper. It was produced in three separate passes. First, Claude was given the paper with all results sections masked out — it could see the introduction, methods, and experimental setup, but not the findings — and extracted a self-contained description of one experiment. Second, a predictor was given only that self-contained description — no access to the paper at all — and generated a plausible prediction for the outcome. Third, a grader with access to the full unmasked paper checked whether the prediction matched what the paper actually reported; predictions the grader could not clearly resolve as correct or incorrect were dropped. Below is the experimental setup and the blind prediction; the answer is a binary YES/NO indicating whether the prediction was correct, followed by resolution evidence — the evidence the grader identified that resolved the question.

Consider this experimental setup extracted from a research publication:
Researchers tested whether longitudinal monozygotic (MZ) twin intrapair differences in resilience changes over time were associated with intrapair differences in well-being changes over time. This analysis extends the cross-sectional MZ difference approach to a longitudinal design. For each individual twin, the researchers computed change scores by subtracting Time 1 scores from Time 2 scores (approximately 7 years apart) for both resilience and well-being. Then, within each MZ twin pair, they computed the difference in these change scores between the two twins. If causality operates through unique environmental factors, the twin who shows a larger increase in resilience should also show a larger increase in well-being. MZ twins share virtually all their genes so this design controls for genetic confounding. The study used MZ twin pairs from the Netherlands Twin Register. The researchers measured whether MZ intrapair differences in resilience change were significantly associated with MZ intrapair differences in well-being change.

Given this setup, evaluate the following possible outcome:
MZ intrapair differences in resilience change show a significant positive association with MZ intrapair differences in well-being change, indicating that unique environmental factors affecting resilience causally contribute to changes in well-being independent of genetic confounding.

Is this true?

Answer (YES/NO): YES